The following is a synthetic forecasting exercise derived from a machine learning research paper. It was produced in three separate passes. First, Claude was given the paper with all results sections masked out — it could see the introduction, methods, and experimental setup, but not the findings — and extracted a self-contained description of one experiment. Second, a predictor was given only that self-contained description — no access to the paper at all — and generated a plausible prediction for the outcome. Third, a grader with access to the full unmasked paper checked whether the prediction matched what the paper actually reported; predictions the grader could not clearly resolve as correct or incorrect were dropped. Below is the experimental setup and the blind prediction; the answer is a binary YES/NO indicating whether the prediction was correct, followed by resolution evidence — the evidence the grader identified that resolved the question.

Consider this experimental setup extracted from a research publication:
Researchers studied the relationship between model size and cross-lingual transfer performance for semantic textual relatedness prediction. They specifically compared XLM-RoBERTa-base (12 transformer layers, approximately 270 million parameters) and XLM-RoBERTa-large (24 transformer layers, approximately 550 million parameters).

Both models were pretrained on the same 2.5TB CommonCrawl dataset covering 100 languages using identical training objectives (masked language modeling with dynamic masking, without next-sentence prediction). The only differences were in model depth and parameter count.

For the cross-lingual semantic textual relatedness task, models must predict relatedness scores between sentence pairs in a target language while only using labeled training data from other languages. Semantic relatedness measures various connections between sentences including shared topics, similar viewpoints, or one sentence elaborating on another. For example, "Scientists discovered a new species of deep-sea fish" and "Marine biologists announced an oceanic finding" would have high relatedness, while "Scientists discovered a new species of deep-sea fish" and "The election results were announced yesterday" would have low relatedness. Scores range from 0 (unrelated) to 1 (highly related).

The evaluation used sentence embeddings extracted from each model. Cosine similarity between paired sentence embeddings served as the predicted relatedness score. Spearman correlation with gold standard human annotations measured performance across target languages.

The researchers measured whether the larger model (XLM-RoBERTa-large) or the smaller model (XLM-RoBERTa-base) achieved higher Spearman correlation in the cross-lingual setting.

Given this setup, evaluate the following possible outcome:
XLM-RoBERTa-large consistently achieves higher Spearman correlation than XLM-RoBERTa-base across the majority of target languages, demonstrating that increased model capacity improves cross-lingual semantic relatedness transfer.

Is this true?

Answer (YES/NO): NO